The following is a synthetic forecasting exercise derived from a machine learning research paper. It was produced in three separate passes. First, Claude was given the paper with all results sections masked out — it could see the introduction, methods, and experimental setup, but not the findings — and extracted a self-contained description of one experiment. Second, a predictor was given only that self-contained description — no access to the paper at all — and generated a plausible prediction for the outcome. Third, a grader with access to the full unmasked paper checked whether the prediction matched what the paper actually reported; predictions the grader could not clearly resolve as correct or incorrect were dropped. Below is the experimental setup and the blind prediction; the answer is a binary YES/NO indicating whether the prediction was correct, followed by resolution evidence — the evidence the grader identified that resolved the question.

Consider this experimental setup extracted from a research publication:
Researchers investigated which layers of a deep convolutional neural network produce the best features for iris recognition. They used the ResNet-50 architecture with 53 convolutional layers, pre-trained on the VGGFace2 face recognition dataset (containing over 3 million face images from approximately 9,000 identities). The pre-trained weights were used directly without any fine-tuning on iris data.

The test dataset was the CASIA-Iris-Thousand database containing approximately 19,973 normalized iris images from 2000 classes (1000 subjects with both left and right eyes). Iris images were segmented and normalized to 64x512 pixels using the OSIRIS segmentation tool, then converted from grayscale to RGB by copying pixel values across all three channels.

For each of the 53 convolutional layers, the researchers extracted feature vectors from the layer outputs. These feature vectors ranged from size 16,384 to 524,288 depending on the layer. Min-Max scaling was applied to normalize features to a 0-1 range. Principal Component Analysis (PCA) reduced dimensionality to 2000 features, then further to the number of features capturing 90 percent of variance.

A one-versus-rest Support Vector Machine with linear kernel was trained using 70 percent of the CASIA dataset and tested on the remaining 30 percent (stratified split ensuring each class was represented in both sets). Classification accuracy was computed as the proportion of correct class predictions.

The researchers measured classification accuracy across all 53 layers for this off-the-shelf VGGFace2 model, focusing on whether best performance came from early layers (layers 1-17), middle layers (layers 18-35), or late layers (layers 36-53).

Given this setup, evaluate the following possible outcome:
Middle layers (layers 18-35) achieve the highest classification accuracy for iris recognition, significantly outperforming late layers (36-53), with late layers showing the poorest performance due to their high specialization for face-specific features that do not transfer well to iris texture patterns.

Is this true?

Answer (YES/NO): NO